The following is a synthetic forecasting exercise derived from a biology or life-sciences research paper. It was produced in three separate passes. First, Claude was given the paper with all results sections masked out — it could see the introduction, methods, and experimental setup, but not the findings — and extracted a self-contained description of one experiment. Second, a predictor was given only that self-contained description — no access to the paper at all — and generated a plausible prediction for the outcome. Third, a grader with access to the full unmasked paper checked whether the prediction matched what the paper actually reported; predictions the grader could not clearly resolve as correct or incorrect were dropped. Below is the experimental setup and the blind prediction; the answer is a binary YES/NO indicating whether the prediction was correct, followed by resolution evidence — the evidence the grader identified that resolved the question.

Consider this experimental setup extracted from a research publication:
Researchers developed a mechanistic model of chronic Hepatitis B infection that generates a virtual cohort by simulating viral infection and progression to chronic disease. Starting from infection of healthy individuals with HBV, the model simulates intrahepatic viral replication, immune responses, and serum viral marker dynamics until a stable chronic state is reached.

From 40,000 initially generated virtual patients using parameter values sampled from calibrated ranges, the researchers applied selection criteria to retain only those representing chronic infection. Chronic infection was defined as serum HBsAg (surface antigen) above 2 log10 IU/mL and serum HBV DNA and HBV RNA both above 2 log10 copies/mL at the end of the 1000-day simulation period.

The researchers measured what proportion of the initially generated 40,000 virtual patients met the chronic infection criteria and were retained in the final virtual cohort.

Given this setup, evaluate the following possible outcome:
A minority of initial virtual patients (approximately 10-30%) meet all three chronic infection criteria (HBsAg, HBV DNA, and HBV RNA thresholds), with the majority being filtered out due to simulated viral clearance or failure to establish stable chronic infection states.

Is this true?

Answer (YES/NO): NO